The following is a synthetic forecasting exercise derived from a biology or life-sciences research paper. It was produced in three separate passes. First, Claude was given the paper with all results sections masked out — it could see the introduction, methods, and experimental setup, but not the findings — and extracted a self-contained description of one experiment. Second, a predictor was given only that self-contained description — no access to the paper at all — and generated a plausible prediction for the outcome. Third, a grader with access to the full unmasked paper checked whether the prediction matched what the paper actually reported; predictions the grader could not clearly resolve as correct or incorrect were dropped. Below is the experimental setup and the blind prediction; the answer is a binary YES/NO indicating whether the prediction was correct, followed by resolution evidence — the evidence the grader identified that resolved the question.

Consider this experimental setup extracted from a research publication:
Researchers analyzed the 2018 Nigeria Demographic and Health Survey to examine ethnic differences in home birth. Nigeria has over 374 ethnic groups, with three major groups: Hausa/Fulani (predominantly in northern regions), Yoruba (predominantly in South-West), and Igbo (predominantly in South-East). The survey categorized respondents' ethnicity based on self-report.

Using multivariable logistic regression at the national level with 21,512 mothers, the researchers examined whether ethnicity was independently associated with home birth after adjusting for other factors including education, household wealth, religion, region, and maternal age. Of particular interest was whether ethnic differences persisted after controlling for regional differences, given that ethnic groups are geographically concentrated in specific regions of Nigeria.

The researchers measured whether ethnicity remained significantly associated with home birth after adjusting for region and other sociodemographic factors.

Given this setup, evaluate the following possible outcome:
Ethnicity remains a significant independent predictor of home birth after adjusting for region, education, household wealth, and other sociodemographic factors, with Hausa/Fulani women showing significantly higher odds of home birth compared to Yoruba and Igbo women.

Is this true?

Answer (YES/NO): YES